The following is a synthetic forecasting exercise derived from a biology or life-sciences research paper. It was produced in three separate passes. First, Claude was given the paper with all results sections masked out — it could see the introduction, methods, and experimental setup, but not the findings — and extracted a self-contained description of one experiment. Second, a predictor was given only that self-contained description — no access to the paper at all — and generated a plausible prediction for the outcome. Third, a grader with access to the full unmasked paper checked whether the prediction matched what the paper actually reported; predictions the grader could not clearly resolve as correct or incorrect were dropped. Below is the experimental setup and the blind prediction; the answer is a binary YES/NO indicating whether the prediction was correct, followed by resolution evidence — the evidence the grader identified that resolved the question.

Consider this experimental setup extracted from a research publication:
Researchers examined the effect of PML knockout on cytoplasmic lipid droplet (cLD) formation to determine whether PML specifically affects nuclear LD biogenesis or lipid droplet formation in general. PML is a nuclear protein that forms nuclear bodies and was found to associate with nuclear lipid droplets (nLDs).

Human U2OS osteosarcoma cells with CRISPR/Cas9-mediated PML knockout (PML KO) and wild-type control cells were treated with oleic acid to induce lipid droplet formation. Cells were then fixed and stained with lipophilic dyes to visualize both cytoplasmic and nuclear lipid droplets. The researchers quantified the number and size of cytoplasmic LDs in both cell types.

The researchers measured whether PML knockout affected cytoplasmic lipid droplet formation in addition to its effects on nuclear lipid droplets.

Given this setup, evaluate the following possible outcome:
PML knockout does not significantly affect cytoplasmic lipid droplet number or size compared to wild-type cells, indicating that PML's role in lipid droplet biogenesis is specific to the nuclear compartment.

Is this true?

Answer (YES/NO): YES